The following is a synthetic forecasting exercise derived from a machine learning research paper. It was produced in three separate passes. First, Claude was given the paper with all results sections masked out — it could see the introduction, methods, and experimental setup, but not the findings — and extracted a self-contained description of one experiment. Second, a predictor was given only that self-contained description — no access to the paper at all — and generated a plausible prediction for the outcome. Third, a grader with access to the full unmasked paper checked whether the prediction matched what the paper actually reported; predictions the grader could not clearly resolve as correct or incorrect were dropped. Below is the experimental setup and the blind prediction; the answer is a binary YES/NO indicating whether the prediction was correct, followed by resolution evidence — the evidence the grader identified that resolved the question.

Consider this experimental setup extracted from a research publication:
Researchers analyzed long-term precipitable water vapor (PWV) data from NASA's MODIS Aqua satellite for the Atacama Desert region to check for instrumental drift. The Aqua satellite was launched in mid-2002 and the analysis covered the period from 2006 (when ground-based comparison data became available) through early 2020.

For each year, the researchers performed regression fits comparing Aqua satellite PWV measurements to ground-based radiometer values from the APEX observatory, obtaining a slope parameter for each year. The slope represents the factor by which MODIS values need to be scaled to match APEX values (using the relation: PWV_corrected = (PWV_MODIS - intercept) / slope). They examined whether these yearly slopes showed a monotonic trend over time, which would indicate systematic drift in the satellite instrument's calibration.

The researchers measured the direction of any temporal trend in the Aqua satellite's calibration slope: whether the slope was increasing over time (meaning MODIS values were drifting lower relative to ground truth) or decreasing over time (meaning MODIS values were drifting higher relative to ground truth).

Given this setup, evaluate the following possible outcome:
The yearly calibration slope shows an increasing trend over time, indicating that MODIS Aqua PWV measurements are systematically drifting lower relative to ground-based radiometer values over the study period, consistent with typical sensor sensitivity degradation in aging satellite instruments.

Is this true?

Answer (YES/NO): NO